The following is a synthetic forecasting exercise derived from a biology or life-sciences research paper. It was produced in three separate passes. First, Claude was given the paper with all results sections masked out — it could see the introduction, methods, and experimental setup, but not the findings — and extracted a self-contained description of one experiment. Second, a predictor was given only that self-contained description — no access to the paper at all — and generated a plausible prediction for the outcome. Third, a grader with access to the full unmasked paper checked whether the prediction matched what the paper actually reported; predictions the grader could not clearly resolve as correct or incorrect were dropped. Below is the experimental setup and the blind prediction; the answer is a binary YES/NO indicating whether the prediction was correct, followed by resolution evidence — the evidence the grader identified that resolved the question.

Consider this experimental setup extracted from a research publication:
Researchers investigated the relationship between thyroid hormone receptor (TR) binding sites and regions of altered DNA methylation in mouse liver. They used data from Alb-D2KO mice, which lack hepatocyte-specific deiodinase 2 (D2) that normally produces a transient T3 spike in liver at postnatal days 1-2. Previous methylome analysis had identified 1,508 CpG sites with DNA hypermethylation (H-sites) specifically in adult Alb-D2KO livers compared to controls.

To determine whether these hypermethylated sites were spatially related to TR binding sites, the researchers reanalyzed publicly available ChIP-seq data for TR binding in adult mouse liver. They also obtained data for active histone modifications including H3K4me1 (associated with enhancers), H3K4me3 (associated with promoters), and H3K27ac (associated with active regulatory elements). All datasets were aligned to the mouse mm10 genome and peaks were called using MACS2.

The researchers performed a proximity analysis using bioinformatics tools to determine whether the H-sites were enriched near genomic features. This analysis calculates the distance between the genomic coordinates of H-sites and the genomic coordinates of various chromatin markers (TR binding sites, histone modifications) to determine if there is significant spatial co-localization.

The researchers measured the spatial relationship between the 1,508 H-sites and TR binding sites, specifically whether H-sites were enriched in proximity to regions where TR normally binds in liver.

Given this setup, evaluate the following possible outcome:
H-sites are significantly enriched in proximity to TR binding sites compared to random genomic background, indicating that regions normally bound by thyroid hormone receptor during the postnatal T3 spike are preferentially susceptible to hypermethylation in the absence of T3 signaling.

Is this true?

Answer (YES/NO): YES